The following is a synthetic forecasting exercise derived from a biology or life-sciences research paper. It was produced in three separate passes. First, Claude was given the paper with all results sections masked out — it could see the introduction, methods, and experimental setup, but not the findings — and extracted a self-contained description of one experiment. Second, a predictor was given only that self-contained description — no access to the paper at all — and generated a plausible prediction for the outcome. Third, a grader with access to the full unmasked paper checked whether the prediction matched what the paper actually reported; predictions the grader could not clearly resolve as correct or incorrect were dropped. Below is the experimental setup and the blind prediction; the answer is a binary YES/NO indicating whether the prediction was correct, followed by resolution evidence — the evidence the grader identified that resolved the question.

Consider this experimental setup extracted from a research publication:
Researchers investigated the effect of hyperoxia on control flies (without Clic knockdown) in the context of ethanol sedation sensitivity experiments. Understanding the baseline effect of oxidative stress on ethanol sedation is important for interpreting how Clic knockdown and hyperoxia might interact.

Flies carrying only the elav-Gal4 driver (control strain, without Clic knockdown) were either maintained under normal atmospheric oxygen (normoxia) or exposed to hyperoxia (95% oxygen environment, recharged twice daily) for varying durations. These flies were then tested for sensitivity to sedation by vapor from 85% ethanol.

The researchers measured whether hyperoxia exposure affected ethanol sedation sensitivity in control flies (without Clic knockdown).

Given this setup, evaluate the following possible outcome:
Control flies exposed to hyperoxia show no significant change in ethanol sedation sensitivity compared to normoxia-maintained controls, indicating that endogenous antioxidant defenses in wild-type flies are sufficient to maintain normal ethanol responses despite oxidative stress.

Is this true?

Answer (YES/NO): YES